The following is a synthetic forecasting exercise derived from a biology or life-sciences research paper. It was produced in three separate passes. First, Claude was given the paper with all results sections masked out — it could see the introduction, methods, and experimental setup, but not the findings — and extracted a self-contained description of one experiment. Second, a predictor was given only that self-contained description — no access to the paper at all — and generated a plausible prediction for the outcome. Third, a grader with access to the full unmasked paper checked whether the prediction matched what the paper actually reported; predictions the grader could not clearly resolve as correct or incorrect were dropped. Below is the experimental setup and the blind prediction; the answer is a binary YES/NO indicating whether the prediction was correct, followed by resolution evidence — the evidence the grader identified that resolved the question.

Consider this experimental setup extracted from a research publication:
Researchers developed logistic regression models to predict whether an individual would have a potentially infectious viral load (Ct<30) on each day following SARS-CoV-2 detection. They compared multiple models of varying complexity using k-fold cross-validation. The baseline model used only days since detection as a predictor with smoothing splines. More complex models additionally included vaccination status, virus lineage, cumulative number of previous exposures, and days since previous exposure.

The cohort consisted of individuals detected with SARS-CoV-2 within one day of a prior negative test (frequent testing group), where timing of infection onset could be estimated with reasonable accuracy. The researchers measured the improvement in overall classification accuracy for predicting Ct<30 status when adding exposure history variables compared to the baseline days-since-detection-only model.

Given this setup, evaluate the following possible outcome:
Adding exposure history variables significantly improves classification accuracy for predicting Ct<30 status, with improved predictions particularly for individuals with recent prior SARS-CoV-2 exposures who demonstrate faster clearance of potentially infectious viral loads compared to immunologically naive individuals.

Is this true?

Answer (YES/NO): NO